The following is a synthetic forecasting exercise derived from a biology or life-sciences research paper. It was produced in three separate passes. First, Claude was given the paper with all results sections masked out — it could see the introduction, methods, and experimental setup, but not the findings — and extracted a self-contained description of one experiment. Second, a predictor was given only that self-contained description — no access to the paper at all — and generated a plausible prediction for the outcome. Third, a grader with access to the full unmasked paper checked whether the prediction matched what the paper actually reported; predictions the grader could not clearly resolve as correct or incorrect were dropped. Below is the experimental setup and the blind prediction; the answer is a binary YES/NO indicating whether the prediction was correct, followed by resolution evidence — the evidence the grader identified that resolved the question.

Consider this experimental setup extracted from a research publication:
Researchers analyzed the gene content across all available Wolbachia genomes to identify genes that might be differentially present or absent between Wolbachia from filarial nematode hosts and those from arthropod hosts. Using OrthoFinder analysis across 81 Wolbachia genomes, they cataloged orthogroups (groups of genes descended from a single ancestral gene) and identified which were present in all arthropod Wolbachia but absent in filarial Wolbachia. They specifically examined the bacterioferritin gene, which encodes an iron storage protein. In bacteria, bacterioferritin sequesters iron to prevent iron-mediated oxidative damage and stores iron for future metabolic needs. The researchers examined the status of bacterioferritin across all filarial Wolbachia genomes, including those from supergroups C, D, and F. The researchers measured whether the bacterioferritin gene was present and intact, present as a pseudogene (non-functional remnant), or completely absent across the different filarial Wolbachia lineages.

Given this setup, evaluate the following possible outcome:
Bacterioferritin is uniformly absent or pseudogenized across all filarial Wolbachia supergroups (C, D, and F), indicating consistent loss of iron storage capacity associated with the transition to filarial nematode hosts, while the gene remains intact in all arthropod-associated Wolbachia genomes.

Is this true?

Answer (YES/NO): YES